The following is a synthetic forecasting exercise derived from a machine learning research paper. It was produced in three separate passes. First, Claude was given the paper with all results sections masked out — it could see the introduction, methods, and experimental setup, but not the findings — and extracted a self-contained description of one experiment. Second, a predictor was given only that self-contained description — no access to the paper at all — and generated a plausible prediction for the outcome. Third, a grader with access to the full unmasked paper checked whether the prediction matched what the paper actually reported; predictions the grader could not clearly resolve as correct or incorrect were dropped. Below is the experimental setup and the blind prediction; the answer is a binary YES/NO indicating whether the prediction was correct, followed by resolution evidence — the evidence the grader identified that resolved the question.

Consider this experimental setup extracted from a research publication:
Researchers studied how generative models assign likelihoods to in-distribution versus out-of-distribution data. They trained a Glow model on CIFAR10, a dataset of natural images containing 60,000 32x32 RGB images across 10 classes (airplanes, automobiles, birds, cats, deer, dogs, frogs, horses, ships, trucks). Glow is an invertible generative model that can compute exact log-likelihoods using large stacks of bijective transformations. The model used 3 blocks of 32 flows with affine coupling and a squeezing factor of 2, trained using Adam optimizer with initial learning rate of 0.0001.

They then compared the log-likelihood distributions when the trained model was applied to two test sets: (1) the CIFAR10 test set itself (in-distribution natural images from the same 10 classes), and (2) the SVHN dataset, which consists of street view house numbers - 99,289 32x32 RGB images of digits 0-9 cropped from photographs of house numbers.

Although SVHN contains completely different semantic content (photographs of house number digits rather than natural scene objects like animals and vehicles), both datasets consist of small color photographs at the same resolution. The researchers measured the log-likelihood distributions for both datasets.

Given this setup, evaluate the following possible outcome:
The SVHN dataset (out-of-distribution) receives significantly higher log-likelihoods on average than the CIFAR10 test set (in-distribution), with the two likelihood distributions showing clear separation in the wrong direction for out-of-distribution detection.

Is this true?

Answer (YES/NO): YES